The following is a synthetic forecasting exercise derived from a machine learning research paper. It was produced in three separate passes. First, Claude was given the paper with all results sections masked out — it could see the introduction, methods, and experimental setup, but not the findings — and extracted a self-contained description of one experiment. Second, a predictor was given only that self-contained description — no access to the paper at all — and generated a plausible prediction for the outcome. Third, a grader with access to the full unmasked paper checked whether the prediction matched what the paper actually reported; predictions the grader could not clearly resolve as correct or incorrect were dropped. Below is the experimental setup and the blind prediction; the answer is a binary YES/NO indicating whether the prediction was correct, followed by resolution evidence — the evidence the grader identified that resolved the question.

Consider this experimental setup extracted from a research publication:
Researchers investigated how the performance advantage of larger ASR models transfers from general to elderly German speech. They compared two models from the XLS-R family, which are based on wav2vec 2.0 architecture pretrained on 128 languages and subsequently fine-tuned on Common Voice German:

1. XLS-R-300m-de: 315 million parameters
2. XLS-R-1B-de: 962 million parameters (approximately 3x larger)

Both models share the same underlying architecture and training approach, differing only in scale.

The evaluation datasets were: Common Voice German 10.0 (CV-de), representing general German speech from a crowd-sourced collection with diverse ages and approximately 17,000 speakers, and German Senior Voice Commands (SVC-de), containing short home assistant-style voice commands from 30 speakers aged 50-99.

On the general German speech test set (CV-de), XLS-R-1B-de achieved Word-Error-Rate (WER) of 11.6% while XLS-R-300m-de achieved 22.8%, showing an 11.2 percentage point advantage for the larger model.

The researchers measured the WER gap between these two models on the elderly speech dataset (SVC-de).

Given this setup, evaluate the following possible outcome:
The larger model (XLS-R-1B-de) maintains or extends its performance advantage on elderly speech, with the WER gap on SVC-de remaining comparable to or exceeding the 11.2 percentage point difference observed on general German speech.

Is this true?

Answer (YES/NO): YES